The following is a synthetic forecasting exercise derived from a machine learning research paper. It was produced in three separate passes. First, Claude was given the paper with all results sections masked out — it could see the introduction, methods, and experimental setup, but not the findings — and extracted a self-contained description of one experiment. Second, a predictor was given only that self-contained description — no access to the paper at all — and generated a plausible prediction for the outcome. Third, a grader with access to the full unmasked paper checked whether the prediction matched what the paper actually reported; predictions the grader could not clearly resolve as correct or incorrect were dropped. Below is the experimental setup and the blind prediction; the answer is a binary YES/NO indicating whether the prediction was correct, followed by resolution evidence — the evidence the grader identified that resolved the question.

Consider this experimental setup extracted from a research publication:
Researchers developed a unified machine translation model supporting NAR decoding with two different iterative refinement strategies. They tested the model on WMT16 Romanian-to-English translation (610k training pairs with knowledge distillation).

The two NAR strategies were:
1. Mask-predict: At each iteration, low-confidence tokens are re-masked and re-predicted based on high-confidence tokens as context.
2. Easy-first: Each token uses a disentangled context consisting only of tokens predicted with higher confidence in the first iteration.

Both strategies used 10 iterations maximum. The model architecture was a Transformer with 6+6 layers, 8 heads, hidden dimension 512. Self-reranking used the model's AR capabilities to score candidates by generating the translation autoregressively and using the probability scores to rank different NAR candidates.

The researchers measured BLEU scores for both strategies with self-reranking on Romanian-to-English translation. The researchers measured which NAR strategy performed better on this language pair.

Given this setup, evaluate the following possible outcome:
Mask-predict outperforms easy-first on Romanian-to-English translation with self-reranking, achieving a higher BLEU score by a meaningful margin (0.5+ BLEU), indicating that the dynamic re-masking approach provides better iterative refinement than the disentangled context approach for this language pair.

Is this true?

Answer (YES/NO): NO